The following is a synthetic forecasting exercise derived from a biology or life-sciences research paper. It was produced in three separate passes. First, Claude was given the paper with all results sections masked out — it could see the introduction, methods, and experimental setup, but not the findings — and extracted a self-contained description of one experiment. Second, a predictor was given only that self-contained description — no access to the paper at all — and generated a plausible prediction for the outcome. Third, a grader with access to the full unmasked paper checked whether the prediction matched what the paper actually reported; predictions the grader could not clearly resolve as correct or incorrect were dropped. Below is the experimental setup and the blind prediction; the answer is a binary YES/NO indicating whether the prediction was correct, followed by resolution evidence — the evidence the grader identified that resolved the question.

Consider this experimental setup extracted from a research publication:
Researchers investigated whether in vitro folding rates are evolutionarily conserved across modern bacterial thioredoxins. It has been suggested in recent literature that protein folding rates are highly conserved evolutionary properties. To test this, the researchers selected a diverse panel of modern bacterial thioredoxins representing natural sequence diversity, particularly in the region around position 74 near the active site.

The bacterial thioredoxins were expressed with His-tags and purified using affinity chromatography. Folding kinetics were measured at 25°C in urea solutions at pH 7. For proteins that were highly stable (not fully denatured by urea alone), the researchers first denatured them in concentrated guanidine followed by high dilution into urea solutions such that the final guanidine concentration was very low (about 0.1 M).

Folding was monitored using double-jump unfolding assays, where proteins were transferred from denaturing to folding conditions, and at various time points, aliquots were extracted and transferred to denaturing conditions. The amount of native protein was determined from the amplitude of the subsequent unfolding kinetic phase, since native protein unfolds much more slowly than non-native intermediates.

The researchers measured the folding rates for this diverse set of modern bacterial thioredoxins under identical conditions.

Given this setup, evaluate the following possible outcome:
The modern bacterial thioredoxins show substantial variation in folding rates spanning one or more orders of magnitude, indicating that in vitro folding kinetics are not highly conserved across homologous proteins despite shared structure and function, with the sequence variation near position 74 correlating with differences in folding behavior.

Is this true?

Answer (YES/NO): YES